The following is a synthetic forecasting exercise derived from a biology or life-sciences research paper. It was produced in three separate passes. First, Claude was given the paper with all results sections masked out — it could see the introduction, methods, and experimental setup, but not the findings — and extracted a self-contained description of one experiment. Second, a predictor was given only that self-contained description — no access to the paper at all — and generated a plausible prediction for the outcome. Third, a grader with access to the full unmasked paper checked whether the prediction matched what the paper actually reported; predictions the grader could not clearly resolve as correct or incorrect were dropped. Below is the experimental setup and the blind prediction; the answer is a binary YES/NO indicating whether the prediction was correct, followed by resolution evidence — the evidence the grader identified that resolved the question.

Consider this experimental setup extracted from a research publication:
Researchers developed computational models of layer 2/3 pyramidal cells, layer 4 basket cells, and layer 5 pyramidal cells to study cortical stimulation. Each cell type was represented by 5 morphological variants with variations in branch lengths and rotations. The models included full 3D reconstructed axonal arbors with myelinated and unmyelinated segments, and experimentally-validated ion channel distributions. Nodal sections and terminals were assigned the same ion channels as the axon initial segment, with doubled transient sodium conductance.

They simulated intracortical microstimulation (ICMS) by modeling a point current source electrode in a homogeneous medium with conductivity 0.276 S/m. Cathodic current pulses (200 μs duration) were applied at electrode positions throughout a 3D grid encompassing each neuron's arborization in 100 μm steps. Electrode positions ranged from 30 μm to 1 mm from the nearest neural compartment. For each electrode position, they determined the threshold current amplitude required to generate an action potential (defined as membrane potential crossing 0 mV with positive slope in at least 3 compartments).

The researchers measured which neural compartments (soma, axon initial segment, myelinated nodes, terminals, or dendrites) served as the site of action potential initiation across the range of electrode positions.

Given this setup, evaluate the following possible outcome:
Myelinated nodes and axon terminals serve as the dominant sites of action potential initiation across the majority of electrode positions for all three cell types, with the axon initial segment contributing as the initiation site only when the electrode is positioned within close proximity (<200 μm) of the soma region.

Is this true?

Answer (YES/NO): NO